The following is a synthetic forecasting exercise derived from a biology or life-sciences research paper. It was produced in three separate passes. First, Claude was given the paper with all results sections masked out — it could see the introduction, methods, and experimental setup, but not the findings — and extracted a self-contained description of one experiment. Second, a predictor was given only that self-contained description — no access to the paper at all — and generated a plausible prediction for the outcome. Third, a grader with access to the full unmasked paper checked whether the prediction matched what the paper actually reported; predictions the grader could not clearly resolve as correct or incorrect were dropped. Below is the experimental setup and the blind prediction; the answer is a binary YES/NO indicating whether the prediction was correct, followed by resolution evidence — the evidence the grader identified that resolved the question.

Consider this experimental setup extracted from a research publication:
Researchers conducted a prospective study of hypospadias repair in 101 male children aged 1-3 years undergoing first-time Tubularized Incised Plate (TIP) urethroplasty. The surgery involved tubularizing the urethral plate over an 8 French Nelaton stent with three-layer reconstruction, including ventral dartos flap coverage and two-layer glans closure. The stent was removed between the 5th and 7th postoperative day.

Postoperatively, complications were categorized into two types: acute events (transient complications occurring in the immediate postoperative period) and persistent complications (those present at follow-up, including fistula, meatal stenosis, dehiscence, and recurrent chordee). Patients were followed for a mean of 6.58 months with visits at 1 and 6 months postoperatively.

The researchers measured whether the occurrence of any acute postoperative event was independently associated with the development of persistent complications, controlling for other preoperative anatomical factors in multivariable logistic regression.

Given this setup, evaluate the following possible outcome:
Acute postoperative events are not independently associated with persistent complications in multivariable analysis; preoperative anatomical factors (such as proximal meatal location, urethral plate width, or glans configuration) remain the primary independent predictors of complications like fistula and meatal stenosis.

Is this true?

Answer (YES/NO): NO